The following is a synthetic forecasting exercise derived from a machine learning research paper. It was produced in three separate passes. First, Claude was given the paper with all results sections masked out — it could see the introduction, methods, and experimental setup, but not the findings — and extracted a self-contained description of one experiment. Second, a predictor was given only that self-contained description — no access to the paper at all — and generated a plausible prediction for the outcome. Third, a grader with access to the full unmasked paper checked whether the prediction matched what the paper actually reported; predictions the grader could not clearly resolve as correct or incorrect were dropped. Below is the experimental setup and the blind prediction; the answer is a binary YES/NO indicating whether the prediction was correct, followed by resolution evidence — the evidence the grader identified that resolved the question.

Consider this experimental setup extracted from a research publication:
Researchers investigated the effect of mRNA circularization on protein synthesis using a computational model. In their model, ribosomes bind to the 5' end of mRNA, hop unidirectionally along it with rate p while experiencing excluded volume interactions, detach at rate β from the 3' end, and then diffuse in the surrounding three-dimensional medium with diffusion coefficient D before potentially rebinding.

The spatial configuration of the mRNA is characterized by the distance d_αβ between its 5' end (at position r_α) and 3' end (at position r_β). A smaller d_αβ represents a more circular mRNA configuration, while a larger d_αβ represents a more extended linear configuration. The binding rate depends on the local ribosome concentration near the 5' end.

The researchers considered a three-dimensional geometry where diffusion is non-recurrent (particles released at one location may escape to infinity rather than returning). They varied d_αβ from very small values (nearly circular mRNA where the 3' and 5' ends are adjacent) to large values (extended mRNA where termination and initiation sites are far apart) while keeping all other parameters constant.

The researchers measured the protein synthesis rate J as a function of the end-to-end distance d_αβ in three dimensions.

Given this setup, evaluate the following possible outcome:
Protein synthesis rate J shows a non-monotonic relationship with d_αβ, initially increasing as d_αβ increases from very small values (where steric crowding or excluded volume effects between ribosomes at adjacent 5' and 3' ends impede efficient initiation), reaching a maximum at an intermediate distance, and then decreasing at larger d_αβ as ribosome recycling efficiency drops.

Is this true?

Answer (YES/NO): NO